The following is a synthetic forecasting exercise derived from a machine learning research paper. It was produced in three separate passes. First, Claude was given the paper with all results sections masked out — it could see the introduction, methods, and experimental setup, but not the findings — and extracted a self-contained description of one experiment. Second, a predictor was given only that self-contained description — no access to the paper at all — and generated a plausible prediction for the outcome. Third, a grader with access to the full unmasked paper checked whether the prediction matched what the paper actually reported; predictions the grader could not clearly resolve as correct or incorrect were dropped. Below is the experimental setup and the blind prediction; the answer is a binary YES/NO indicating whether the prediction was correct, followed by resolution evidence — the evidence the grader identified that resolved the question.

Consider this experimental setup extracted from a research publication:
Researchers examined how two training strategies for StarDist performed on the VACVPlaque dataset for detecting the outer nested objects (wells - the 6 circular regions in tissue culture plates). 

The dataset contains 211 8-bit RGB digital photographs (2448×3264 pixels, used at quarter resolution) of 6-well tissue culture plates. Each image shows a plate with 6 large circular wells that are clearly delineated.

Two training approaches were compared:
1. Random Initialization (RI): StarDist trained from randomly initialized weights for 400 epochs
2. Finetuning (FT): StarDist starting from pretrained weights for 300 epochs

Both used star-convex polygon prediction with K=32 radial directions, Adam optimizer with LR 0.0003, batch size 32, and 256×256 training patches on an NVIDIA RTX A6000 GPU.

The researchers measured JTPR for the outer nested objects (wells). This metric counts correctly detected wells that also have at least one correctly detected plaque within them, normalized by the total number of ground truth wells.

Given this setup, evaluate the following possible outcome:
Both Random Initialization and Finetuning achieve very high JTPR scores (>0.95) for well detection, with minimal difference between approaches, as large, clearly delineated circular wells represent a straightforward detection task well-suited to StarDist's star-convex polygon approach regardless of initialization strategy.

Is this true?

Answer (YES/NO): NO